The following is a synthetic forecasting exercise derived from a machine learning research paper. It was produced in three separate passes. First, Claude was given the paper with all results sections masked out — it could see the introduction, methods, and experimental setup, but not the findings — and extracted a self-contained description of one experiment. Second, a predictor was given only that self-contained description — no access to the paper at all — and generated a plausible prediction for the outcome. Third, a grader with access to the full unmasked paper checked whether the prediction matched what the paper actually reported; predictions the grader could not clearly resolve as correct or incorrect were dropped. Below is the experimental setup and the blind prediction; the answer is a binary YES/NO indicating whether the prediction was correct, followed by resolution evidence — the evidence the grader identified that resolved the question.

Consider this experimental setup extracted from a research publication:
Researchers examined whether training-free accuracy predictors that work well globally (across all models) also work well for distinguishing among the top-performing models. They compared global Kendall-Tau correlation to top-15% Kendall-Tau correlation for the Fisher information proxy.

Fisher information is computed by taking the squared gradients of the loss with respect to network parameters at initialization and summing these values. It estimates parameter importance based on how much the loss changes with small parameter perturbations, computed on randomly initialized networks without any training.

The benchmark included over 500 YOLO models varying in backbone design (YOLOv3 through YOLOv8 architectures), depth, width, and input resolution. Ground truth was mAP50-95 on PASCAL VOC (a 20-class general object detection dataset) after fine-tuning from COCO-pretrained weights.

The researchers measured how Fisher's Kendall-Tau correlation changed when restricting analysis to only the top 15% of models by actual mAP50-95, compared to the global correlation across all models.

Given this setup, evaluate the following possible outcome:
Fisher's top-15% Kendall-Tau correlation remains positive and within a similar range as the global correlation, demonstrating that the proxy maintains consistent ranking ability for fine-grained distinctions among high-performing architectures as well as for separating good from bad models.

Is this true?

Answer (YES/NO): NO